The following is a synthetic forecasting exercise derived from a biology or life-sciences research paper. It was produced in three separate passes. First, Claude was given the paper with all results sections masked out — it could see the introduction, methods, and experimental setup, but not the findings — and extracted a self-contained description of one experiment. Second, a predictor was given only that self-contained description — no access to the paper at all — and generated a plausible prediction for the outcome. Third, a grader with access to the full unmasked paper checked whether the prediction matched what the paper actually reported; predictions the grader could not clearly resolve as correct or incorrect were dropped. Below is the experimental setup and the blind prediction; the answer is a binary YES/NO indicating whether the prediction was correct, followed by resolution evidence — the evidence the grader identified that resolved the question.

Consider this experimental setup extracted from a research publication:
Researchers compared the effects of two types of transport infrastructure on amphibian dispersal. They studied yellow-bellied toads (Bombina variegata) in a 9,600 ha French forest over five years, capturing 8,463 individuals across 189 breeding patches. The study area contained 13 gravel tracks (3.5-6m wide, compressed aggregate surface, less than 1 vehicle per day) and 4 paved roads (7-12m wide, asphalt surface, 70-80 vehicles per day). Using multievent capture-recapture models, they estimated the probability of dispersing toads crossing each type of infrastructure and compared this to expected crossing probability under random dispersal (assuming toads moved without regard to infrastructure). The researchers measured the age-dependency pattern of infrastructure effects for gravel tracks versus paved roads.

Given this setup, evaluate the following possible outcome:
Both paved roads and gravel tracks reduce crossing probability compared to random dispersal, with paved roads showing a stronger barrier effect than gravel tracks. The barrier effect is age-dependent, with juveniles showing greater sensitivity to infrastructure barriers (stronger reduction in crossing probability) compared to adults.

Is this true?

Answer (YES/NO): NO